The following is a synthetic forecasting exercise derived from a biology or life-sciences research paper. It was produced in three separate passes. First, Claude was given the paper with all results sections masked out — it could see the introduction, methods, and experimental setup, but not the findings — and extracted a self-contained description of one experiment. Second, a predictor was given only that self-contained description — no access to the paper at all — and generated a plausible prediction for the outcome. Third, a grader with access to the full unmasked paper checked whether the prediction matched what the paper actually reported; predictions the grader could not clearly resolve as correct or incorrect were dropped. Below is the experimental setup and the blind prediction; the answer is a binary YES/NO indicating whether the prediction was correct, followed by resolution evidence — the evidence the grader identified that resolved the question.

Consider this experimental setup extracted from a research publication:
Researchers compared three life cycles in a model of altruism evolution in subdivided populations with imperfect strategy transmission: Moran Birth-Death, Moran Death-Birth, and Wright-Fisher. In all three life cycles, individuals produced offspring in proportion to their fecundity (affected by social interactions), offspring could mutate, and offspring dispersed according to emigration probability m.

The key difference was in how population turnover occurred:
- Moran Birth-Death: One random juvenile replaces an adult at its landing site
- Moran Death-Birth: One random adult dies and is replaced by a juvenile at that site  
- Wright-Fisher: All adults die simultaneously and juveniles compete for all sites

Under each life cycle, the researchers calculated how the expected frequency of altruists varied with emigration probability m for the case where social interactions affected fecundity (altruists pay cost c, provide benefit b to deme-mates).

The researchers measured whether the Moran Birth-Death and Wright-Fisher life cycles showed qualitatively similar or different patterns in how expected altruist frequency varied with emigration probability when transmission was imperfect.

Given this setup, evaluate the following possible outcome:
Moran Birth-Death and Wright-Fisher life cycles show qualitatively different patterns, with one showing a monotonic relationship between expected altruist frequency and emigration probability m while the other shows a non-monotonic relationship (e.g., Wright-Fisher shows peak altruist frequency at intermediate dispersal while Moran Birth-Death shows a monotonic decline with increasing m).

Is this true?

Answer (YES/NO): NO